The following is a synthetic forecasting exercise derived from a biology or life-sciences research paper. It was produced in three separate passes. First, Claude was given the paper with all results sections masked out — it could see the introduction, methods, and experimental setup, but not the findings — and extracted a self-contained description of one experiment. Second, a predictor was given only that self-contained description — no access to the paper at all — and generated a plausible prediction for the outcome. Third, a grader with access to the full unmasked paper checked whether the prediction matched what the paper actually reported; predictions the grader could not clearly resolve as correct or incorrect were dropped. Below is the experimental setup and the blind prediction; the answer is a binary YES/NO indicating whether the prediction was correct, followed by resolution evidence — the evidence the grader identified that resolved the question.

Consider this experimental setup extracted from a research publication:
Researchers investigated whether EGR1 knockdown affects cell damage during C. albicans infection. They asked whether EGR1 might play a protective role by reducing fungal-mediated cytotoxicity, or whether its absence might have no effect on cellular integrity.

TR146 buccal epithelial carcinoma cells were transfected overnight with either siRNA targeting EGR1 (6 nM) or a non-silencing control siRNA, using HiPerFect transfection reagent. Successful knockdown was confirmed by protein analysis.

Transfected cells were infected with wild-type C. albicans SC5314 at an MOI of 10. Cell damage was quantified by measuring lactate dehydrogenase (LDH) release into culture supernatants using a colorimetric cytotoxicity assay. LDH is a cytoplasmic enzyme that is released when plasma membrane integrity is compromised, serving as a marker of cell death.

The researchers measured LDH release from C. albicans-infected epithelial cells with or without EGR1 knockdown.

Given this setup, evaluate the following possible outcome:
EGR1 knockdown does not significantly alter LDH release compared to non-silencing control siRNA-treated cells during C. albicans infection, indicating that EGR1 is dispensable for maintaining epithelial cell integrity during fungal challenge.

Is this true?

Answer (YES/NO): YES